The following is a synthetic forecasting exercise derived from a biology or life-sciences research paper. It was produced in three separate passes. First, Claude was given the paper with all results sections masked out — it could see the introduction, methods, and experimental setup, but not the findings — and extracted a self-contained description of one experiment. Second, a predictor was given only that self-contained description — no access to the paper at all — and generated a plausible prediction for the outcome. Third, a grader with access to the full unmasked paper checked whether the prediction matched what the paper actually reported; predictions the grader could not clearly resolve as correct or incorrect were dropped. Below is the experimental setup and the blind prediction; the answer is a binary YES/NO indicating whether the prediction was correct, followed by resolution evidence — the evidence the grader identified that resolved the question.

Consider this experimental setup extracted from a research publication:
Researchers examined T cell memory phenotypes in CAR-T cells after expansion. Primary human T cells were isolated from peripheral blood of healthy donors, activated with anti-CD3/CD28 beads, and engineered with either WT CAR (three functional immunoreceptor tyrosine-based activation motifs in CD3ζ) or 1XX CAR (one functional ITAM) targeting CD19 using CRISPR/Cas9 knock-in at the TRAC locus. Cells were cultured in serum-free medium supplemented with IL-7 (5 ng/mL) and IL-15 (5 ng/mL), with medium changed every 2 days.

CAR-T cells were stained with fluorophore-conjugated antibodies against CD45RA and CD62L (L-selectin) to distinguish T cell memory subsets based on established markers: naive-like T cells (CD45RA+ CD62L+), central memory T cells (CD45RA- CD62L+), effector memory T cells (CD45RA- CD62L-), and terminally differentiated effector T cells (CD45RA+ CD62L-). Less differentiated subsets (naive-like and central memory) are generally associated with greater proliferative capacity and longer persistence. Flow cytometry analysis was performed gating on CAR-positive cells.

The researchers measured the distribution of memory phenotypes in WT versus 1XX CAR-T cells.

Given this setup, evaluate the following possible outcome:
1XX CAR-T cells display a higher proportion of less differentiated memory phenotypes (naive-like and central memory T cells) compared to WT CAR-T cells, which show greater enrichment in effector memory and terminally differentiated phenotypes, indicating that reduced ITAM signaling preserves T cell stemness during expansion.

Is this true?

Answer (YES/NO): YES